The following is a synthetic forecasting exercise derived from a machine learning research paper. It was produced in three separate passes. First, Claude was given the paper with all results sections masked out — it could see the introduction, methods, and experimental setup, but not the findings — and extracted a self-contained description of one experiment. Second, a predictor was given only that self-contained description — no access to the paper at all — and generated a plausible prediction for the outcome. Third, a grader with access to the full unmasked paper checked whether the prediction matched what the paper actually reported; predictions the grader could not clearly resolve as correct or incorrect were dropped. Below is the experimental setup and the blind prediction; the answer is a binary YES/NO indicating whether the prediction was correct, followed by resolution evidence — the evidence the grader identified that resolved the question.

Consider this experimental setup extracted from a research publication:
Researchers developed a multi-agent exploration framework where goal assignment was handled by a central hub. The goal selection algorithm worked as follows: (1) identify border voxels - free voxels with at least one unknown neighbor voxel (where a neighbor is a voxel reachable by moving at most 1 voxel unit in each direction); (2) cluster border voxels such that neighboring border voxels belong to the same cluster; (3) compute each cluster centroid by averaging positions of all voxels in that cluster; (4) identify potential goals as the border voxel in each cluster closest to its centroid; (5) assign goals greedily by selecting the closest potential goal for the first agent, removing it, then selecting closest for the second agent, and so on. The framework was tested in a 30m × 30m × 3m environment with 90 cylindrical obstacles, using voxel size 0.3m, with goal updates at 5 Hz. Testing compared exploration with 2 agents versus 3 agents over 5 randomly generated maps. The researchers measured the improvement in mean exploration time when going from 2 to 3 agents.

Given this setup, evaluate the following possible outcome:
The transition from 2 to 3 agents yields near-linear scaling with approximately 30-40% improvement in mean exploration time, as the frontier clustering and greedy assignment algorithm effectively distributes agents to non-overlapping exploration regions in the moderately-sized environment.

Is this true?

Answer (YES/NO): YES